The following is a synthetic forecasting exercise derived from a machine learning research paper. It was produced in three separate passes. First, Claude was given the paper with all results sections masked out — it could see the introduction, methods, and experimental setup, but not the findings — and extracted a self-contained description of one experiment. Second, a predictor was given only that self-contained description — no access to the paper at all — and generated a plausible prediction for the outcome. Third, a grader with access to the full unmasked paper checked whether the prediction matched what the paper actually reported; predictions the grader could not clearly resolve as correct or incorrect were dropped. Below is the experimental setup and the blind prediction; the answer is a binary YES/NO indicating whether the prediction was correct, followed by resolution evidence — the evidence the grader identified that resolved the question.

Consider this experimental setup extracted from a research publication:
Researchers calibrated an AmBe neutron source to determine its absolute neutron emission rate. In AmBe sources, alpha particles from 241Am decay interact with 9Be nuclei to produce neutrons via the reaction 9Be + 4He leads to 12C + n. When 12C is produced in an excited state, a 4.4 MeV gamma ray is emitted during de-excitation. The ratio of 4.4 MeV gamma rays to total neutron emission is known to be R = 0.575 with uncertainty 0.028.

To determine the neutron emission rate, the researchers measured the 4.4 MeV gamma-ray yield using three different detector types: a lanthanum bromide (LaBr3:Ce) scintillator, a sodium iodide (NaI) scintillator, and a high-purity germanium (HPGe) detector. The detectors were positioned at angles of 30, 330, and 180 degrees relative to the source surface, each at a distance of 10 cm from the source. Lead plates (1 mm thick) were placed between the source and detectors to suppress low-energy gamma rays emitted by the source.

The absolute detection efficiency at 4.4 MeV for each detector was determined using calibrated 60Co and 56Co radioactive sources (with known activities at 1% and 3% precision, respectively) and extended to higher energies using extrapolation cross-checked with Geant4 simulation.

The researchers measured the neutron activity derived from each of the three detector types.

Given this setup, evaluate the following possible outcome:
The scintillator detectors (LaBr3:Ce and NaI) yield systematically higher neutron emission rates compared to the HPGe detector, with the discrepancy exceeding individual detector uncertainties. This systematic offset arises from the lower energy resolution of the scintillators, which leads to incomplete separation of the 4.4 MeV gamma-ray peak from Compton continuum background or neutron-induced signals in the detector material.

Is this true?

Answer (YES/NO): NO